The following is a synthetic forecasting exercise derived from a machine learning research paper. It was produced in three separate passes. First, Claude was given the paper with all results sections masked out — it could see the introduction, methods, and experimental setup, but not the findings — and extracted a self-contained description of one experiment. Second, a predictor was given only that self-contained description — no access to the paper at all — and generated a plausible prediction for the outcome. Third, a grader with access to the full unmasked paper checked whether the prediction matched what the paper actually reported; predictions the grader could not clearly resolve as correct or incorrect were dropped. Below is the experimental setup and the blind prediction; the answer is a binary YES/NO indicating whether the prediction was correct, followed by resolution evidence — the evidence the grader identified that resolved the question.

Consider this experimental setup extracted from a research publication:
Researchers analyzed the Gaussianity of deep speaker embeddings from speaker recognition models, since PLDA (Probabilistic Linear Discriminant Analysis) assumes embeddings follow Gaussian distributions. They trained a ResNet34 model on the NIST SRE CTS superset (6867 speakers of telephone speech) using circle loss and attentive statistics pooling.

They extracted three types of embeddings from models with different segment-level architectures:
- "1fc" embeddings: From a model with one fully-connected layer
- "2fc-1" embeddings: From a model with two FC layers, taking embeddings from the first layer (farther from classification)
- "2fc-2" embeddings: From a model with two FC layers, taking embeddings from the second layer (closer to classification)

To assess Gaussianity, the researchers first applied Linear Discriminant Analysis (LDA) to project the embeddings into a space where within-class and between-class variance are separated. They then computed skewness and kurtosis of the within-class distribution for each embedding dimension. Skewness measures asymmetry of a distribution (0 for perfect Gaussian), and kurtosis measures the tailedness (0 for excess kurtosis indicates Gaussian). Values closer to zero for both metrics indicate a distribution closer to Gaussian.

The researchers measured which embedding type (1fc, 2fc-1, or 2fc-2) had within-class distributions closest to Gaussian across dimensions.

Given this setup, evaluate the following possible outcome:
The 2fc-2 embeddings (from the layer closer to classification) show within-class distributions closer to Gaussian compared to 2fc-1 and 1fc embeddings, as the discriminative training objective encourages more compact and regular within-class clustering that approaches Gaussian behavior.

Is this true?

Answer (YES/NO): NO